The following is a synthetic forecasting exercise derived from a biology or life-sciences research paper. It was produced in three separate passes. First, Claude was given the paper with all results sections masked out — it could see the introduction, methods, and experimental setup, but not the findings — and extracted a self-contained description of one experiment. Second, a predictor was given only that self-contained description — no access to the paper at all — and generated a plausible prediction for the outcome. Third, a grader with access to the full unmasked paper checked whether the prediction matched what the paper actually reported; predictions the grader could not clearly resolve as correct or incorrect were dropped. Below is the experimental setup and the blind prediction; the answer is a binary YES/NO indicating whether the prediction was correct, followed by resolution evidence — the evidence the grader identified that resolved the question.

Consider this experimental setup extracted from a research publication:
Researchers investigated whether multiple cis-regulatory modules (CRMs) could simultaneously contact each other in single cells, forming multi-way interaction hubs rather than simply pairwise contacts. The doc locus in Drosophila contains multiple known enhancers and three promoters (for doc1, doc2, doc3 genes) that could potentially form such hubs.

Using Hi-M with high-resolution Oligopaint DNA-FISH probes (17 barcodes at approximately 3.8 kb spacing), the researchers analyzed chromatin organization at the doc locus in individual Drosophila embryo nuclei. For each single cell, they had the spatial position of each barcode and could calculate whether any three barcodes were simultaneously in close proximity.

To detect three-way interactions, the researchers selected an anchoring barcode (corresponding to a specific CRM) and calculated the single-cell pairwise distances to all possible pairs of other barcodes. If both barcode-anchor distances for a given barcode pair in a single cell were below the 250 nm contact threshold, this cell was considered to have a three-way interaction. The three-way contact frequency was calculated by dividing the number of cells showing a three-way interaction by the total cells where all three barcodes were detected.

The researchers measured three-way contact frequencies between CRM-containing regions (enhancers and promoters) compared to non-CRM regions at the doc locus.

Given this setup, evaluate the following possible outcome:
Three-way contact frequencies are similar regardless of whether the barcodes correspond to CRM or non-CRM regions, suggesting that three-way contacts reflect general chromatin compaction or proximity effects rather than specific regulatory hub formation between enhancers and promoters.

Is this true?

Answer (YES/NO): NO